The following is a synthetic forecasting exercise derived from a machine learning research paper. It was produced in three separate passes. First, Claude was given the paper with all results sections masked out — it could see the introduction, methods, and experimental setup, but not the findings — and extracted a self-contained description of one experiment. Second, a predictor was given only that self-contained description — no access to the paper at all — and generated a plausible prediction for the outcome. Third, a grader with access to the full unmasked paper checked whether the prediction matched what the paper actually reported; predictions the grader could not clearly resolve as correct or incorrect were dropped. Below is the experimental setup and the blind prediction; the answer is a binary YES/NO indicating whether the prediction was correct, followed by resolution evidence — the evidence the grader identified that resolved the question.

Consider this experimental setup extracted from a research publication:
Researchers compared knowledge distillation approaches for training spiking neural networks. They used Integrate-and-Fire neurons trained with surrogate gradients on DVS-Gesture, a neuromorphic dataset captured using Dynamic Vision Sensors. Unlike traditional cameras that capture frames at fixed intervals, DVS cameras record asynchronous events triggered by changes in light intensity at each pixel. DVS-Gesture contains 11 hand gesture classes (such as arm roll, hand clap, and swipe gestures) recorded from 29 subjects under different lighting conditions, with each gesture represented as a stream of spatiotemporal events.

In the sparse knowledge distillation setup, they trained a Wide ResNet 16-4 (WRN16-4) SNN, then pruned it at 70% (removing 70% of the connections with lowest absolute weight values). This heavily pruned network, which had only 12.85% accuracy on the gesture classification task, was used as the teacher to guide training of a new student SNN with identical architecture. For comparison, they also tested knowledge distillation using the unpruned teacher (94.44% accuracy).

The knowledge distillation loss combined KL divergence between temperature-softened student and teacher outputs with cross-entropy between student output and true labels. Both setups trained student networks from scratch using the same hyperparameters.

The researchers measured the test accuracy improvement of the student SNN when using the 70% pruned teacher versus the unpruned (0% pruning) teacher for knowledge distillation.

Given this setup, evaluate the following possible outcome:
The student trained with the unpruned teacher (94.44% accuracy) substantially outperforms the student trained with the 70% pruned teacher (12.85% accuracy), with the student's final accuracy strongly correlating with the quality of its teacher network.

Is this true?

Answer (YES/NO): NO